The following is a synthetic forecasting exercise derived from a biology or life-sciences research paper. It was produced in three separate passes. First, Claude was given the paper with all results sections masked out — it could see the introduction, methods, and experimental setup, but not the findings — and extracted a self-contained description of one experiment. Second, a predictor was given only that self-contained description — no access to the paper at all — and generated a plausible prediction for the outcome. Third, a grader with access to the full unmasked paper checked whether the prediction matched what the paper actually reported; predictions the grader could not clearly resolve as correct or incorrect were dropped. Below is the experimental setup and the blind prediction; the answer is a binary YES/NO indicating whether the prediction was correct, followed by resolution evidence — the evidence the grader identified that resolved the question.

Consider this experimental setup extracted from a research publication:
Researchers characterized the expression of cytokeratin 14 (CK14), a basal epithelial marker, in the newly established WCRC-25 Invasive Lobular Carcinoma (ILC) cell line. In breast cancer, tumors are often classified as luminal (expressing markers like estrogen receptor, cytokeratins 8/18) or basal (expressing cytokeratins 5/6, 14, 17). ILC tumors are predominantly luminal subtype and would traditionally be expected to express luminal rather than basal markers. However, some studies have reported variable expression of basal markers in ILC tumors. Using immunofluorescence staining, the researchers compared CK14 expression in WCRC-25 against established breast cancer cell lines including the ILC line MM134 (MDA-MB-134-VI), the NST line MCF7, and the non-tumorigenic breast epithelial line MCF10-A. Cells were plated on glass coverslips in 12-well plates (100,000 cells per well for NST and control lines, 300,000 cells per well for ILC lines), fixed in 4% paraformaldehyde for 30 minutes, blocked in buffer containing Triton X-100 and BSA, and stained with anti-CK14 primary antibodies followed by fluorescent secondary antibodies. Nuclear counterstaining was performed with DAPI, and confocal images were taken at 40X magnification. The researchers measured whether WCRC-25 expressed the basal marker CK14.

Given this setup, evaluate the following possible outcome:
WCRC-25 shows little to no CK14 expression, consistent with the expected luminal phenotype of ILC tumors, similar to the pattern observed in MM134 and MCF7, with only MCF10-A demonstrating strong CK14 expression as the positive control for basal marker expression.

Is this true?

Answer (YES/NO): NO